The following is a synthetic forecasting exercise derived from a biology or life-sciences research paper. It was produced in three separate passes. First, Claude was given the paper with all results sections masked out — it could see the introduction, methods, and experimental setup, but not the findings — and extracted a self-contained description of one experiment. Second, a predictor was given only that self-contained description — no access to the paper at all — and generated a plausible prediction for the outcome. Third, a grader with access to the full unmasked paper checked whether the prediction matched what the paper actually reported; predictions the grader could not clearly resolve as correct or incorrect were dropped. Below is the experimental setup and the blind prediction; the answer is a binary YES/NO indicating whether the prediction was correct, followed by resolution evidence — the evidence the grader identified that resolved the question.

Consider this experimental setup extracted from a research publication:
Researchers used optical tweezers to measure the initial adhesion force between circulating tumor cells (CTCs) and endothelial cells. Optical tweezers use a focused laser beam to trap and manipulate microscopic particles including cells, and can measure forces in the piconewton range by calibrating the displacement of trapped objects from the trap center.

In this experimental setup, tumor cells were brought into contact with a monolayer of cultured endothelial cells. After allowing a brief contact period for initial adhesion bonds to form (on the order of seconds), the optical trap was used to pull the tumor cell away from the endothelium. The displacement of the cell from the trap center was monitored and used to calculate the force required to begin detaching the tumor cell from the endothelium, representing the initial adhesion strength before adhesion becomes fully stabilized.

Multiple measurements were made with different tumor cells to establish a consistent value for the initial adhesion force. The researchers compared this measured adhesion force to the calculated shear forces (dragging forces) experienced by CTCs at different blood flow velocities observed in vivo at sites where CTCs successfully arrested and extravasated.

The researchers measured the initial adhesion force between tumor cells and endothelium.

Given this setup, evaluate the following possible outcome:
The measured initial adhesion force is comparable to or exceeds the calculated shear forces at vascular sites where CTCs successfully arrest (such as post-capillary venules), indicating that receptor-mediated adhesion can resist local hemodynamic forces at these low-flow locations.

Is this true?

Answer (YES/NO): YES